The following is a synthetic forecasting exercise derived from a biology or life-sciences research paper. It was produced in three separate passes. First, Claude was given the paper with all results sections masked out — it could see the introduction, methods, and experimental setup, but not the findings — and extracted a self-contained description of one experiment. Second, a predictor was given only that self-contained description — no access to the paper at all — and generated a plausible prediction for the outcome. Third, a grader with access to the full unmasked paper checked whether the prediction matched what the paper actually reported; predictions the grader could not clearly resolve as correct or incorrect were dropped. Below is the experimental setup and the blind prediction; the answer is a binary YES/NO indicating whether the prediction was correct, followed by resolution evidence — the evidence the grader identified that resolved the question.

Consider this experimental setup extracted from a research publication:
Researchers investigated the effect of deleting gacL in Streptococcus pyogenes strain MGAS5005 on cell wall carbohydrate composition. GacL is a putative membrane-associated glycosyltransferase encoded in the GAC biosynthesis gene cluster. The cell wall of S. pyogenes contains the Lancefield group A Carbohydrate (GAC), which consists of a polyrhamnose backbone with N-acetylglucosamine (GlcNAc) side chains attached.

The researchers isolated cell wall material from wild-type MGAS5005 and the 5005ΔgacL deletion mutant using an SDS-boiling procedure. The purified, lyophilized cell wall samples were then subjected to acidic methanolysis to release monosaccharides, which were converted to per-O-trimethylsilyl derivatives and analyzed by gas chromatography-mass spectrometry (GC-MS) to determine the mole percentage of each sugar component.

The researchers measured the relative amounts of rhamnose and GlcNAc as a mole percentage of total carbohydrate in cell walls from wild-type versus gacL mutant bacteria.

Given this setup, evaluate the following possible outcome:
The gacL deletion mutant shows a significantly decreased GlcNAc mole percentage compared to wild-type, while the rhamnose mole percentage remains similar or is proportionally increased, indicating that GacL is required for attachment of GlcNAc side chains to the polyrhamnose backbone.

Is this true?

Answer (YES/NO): YES